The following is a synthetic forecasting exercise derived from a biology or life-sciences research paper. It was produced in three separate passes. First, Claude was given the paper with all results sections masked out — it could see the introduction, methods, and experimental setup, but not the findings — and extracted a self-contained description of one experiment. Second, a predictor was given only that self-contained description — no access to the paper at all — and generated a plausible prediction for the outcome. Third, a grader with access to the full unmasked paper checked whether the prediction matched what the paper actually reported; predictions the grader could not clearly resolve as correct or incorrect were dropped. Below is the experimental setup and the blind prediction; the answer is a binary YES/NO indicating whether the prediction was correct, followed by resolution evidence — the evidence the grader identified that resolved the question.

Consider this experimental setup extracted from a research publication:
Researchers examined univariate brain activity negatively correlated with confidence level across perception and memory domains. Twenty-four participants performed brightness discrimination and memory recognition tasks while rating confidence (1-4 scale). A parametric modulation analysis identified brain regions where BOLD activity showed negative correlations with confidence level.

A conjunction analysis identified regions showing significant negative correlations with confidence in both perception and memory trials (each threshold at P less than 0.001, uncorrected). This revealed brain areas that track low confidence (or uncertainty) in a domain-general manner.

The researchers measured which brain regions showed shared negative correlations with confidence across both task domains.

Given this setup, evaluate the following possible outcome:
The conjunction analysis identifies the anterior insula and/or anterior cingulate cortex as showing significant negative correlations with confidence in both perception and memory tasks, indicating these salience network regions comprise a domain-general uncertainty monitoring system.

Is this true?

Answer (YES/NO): NO